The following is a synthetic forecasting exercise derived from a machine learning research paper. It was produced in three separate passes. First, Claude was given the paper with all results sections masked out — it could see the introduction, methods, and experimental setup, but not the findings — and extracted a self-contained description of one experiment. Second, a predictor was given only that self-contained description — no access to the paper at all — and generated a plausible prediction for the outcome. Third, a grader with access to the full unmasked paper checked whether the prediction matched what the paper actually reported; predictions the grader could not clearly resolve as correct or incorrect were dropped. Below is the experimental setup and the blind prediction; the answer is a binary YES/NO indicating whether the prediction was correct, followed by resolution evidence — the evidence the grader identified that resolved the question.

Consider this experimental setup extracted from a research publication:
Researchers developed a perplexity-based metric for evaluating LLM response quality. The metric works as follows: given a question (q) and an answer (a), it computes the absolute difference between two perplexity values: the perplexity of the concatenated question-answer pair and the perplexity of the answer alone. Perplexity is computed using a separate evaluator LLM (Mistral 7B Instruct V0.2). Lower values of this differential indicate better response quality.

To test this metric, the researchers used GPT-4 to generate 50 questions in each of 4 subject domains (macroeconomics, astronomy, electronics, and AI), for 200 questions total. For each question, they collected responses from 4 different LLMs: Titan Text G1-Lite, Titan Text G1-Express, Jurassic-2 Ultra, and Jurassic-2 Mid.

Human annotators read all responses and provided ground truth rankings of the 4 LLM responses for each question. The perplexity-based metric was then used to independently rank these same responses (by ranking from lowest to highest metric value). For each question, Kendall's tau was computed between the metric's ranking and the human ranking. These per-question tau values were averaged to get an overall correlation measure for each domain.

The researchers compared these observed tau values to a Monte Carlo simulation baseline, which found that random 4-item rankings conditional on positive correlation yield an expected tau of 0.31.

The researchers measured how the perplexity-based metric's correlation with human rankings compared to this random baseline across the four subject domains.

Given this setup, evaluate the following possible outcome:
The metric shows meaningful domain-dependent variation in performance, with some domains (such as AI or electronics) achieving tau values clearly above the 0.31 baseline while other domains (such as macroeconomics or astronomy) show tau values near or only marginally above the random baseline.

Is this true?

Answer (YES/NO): NO